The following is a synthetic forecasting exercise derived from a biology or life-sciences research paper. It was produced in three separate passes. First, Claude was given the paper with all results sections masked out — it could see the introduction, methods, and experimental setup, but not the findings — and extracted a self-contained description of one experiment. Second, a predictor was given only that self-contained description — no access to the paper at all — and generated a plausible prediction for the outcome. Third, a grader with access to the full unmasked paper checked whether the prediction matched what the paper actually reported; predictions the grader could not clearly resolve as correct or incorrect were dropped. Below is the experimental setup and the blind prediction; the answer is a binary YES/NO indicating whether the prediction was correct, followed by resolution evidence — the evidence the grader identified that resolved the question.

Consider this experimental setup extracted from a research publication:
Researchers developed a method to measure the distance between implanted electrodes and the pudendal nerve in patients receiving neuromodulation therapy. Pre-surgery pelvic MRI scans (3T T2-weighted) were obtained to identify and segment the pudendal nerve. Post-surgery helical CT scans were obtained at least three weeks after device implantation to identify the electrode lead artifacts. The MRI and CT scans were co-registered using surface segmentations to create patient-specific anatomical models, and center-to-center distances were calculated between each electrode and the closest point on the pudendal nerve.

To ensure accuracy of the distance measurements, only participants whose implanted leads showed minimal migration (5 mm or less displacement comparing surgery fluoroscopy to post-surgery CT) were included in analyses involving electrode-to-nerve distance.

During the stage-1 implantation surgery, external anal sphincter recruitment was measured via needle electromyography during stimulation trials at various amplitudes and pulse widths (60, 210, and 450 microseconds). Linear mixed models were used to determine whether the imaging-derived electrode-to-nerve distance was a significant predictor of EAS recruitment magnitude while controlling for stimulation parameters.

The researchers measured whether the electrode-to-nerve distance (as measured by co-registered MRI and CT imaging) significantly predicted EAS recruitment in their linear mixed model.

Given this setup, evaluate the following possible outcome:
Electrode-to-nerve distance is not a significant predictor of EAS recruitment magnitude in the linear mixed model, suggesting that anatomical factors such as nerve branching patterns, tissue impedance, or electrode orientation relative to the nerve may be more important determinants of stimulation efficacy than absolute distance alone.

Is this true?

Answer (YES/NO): NO